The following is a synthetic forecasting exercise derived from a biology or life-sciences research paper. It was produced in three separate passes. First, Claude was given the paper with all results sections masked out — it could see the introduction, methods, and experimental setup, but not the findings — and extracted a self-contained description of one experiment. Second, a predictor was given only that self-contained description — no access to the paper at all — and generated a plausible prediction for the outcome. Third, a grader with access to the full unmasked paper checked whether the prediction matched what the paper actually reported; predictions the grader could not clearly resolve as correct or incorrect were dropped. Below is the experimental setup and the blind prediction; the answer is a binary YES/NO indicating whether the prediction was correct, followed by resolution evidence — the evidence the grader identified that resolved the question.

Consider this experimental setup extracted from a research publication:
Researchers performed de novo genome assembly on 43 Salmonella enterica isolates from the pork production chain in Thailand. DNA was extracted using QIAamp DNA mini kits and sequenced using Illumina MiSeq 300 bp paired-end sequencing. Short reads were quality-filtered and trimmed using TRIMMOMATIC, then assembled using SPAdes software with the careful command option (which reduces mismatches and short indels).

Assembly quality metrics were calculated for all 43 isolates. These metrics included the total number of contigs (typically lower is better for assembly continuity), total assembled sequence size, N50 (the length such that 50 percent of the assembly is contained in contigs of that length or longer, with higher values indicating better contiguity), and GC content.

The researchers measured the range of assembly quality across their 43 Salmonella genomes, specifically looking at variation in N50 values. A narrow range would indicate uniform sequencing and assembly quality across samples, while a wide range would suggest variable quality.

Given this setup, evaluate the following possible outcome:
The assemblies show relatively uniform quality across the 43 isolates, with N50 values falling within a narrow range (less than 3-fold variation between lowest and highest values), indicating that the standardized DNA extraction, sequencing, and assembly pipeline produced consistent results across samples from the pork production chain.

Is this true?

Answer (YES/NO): NO